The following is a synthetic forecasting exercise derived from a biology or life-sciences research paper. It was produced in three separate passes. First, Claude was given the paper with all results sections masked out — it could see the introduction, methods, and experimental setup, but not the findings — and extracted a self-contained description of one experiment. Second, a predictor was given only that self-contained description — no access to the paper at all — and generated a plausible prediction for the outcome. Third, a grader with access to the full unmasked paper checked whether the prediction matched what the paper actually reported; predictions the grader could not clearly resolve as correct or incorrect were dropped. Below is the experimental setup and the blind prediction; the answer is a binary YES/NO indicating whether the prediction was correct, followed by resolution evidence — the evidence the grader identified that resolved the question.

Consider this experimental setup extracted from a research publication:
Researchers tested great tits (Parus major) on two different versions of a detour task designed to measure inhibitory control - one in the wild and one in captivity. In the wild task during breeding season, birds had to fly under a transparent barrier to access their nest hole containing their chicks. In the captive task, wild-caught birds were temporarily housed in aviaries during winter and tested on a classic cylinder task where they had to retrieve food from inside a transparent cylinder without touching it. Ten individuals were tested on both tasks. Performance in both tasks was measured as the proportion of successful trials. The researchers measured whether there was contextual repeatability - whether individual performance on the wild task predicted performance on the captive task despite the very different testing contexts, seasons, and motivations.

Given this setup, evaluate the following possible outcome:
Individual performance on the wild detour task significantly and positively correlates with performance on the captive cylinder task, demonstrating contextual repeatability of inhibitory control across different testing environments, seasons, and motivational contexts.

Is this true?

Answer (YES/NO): YES